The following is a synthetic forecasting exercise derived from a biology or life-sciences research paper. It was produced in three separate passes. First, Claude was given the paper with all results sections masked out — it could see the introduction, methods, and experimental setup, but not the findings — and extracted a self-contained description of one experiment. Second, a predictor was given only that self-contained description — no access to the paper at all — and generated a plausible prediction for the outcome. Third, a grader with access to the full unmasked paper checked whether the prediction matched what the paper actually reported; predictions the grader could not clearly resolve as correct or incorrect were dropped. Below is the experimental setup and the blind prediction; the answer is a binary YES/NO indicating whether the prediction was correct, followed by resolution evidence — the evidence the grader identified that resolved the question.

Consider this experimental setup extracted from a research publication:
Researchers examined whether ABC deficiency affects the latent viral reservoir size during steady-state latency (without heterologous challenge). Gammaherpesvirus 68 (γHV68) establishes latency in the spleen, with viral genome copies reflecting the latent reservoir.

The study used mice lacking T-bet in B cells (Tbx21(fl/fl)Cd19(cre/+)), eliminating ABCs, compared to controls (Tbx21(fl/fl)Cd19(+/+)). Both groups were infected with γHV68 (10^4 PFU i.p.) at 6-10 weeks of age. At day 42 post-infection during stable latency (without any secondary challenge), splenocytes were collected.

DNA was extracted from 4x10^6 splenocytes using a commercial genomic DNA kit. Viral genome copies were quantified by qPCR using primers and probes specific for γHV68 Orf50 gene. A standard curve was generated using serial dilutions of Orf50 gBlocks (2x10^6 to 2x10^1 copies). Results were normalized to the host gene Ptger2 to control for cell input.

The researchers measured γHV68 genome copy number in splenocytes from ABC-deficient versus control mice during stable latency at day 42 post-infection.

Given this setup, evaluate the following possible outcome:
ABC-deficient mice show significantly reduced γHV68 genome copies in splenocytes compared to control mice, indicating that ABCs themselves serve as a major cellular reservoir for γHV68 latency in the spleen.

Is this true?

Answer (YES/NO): NO